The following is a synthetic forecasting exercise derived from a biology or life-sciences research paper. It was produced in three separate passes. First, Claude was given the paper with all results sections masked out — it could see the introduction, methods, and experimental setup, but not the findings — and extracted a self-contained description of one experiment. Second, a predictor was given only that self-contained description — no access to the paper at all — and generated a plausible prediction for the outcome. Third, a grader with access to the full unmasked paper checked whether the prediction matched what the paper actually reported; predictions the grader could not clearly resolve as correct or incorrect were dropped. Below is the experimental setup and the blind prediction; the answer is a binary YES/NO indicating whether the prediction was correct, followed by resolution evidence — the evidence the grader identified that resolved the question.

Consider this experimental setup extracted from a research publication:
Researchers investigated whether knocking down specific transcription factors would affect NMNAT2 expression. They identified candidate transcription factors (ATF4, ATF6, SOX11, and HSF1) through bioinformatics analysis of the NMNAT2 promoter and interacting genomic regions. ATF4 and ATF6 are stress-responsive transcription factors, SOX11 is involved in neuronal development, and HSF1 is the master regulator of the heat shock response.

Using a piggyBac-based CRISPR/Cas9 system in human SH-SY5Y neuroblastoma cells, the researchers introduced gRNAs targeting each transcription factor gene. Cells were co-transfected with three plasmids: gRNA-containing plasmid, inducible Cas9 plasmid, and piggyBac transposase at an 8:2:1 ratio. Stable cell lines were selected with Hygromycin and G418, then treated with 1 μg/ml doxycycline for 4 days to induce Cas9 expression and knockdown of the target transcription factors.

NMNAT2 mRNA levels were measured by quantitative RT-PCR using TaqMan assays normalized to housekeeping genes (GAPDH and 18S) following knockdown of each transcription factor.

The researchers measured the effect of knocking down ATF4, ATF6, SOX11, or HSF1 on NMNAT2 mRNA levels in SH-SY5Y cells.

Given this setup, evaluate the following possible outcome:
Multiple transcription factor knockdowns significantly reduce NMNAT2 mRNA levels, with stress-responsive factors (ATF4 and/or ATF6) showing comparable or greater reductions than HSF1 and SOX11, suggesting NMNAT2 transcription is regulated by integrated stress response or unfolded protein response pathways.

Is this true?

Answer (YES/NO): NO